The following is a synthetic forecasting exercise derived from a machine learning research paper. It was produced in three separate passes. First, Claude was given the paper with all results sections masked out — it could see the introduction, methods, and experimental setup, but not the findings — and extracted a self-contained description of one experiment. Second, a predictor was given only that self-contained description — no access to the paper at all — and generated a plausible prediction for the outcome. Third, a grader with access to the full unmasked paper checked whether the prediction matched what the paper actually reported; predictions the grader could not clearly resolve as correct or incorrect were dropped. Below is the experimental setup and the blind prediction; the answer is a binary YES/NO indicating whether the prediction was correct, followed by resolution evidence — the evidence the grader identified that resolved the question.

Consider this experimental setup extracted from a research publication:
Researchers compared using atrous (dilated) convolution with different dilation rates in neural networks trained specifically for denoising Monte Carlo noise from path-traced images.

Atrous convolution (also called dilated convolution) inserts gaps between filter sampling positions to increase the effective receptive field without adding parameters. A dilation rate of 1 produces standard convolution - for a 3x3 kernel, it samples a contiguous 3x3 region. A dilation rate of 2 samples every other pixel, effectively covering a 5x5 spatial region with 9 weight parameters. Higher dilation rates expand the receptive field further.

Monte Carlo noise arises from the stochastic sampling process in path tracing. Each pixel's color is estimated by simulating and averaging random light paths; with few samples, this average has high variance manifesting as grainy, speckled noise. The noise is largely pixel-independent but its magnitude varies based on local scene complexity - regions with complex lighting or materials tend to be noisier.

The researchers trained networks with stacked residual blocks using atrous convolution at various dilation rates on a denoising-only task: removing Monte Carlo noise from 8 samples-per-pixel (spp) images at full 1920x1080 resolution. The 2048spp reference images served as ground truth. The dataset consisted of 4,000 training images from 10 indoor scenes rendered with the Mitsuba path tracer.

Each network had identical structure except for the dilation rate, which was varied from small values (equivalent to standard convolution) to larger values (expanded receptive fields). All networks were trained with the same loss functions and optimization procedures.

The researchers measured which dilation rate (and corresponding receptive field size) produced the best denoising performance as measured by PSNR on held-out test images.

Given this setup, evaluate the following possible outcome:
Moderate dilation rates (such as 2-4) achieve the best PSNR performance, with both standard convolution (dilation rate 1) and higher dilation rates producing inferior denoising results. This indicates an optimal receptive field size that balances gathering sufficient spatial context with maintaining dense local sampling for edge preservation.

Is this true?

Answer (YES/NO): NO